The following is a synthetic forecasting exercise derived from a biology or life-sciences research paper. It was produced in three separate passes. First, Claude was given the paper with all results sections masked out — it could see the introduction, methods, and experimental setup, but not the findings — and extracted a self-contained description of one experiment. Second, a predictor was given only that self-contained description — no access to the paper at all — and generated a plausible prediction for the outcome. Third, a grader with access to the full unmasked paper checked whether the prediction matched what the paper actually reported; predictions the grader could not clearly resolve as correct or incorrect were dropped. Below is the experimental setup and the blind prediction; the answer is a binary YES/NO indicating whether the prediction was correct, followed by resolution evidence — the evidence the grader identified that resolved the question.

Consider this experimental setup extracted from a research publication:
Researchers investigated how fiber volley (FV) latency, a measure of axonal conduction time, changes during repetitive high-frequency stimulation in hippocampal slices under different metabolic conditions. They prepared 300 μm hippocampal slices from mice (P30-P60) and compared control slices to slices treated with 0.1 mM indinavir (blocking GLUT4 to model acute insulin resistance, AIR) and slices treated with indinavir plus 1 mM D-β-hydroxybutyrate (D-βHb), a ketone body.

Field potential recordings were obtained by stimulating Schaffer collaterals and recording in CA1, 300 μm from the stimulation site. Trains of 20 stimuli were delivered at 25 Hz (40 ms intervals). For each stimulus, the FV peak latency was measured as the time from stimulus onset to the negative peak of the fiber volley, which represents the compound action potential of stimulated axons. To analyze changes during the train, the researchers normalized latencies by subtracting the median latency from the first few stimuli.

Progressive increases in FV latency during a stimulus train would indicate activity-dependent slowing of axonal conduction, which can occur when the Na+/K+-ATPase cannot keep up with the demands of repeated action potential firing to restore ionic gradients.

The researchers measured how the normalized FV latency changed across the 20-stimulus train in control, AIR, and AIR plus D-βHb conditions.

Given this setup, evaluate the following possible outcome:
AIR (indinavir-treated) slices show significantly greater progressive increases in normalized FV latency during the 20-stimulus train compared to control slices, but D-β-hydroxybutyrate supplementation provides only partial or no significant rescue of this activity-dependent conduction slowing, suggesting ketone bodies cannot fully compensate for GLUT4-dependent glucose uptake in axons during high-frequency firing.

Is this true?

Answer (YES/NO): NO